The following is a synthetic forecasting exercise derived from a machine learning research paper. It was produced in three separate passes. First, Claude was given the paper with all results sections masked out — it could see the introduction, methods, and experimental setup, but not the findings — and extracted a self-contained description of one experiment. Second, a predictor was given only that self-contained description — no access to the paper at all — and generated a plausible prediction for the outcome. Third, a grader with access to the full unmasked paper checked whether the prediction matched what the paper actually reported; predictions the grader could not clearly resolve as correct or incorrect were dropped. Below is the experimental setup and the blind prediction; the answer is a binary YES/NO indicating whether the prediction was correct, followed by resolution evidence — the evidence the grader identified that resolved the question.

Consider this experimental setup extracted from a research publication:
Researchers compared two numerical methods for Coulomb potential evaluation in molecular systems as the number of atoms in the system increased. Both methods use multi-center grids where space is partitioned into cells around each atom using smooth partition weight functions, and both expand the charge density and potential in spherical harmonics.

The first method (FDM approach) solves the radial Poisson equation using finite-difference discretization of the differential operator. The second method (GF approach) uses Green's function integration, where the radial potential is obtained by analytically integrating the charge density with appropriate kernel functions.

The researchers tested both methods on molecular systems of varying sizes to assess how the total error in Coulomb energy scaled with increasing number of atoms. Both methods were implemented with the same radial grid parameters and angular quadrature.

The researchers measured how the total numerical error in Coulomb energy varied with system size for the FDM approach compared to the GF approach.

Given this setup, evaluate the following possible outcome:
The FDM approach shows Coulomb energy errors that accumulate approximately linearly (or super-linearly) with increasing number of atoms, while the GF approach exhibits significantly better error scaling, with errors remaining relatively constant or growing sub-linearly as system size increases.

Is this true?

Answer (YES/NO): NO